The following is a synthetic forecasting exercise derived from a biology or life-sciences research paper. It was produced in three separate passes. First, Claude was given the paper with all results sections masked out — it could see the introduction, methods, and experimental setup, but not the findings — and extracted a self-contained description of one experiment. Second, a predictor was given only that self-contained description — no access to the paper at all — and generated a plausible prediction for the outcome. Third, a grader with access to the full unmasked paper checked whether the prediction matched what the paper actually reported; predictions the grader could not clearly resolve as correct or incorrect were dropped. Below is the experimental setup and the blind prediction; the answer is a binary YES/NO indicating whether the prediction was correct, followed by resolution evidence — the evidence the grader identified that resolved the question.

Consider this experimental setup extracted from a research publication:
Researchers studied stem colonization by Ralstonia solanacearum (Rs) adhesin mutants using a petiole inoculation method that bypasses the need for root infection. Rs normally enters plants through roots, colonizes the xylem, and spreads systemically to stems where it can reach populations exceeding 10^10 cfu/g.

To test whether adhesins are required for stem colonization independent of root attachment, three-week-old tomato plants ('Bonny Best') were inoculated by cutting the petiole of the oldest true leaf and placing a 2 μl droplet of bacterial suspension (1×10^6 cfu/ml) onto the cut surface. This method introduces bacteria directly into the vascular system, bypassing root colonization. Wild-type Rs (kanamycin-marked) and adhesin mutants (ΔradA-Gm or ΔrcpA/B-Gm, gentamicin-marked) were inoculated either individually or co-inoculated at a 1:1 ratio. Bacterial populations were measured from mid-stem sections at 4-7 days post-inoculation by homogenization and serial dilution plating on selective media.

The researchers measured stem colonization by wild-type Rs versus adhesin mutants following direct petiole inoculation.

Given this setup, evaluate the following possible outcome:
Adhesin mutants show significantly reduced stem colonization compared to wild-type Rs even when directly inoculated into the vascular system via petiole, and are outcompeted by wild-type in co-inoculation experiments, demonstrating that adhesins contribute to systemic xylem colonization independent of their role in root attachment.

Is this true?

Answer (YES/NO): NO